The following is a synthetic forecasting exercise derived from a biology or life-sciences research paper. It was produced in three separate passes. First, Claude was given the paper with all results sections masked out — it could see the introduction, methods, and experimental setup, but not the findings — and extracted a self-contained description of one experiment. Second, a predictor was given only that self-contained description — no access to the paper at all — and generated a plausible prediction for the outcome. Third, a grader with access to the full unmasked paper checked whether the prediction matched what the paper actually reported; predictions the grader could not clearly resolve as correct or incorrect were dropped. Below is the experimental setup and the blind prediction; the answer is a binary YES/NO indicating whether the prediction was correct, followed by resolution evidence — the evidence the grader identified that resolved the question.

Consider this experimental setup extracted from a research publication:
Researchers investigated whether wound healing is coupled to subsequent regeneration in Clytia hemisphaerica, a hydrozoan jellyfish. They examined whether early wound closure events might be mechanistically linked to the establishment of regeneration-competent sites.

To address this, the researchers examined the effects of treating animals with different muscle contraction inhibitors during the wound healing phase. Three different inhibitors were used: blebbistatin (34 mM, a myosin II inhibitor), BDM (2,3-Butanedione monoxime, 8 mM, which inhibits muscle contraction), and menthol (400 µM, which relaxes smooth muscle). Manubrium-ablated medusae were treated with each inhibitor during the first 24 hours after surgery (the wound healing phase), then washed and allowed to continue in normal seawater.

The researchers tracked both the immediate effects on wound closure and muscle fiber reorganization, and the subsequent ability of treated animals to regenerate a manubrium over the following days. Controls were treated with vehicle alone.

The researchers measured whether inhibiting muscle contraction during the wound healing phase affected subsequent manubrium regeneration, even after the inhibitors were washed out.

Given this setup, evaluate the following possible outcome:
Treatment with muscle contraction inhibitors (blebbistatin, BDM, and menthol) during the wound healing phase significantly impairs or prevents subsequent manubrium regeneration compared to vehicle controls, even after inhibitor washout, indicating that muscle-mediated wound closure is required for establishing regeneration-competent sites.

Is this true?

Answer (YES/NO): NO